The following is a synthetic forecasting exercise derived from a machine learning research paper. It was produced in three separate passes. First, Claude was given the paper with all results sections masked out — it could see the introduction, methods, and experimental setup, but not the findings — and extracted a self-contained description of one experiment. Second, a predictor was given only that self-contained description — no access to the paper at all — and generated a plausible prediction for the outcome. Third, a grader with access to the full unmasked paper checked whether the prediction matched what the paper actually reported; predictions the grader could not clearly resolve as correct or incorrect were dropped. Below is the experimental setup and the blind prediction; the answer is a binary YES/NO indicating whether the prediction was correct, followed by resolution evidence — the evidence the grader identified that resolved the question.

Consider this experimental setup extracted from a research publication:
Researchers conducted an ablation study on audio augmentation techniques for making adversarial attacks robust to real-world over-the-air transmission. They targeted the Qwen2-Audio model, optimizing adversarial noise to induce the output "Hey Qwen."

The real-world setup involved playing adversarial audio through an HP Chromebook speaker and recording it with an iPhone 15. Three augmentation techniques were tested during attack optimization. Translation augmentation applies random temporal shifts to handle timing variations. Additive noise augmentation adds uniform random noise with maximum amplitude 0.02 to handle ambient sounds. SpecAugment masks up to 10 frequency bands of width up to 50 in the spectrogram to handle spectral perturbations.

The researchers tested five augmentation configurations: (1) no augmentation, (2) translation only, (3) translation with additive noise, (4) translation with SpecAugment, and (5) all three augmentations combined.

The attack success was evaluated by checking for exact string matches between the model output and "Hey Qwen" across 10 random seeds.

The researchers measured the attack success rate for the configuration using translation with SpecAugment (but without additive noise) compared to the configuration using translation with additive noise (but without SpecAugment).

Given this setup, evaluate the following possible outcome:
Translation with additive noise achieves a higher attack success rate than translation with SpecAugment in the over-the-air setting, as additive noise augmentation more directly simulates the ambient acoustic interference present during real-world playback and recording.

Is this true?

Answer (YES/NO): NO